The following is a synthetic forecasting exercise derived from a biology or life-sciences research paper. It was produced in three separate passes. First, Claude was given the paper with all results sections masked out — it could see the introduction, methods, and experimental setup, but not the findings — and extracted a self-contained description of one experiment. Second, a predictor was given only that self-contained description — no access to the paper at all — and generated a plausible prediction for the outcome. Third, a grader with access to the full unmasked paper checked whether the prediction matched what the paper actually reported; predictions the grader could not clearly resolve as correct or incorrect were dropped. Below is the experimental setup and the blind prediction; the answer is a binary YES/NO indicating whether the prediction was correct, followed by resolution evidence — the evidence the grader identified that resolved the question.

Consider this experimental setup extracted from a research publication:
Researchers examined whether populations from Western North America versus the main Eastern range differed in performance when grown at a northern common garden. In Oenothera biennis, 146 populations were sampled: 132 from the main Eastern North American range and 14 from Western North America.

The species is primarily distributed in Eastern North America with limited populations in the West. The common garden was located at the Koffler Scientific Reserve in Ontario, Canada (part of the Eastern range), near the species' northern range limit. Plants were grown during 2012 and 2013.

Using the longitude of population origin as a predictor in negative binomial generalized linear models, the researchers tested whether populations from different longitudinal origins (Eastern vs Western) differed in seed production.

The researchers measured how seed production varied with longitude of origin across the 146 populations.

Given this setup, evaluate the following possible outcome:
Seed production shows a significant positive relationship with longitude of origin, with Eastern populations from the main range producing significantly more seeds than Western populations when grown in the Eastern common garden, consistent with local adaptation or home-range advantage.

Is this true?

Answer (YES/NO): NO